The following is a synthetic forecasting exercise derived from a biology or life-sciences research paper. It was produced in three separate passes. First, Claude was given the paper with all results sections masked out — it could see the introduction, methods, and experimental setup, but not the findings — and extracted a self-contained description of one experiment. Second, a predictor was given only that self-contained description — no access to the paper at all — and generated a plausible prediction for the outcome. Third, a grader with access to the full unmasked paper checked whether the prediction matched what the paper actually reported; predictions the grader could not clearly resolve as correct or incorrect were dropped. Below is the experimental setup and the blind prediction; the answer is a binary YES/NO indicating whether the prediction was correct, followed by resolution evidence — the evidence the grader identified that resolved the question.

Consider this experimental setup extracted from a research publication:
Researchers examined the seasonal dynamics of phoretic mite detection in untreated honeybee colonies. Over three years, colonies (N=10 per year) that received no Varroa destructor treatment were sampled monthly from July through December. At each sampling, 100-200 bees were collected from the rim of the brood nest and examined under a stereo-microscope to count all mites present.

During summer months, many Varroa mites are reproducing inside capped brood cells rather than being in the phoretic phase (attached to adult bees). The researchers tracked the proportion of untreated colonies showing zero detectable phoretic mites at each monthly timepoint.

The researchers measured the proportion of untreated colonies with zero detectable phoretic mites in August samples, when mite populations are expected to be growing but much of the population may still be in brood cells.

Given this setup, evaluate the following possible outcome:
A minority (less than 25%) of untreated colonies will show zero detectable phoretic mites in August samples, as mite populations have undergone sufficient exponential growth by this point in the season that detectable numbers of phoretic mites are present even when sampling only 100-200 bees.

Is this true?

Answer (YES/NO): NO